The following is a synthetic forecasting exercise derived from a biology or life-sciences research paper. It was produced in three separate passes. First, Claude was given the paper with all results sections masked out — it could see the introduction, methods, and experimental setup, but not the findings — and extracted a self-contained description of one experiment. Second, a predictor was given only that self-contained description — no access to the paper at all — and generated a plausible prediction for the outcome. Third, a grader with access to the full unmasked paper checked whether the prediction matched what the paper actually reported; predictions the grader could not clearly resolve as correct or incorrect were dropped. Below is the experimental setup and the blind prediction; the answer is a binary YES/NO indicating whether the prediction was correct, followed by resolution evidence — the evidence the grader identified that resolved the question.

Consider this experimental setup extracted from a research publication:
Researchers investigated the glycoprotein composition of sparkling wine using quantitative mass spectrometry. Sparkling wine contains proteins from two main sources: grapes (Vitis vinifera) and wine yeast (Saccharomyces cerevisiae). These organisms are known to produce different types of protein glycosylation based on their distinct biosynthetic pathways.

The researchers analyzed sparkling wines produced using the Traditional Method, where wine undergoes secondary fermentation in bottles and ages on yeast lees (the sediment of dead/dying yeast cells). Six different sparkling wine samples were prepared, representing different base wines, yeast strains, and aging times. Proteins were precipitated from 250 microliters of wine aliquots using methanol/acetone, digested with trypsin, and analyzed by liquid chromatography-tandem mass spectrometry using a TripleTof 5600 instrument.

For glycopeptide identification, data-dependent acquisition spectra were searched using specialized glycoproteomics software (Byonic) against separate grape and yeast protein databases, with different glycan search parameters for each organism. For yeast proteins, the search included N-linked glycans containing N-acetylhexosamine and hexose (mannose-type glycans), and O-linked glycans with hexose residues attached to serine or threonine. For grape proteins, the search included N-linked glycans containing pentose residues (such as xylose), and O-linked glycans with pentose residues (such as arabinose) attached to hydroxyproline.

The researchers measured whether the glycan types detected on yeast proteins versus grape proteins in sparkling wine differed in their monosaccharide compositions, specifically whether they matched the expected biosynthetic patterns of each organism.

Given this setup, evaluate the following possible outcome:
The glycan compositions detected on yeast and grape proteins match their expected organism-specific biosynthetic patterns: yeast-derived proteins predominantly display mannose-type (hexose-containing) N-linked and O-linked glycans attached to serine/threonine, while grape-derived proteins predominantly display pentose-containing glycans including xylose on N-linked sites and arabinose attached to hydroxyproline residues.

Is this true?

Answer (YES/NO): YES